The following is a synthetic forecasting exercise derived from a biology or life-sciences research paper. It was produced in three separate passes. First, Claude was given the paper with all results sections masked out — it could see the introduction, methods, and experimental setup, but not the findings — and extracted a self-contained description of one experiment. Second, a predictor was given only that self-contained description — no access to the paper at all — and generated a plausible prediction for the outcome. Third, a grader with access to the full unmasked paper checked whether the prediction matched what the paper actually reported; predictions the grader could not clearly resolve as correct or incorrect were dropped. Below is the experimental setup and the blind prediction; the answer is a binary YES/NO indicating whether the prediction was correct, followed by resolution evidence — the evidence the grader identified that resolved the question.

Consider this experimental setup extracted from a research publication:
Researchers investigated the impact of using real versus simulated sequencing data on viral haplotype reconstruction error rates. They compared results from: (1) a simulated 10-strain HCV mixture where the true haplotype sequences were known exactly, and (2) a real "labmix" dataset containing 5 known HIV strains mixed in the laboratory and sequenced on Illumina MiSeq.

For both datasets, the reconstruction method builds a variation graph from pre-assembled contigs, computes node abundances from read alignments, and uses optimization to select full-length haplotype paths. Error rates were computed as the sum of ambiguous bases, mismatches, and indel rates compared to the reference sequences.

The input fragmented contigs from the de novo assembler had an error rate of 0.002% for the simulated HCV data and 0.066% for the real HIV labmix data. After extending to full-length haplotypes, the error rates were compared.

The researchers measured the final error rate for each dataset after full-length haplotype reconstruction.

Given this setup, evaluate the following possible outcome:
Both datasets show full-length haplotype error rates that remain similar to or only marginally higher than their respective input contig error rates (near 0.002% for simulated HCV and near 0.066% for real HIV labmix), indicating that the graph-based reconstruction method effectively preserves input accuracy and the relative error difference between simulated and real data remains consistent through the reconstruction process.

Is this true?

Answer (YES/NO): NO